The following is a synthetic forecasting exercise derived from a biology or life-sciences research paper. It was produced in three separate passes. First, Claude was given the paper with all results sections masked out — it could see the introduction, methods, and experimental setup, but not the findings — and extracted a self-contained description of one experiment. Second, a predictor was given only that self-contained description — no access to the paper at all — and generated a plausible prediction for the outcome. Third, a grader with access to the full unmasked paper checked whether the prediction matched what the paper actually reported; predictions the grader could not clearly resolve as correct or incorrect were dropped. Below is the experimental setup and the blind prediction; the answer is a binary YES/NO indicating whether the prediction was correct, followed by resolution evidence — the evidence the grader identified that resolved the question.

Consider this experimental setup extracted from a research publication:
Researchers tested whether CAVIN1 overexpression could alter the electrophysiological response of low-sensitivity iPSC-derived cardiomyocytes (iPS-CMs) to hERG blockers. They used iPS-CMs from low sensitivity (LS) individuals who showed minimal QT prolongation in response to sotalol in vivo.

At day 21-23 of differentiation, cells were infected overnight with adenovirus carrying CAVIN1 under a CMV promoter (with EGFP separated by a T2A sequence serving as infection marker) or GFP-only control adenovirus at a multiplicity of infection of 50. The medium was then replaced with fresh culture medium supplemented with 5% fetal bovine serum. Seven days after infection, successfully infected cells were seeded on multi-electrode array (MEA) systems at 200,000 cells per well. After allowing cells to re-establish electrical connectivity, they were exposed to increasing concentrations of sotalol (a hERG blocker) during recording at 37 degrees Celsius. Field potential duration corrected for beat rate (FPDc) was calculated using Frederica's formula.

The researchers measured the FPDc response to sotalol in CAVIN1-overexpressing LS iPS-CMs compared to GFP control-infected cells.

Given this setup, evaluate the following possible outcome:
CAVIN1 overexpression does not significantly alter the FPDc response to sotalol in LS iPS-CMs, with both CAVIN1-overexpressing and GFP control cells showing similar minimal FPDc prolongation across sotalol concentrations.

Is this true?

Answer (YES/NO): NO